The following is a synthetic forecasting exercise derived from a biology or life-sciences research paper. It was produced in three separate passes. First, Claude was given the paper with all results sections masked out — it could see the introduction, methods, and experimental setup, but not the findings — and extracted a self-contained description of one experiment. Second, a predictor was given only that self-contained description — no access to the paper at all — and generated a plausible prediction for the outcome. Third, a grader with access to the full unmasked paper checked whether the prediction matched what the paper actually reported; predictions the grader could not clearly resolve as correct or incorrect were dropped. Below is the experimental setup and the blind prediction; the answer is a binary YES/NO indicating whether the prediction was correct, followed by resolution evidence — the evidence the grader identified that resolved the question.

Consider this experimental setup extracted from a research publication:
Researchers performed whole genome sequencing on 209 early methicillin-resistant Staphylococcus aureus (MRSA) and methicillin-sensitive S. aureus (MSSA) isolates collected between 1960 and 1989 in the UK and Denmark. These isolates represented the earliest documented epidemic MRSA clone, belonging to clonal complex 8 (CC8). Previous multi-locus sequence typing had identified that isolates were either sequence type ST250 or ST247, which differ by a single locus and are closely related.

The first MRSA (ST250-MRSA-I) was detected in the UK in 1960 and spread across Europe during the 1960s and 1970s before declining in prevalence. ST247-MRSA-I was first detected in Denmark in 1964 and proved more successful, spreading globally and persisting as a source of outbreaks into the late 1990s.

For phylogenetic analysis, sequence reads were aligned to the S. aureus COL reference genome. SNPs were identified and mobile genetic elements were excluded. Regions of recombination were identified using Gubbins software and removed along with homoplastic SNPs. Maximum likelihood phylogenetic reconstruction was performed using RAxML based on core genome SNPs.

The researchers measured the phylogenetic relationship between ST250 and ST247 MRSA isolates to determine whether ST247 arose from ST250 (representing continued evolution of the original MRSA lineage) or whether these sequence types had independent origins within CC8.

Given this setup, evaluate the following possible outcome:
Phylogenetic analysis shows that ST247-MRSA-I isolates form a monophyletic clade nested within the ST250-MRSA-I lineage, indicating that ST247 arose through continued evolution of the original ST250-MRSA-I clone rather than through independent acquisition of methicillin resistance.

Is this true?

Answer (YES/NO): YES